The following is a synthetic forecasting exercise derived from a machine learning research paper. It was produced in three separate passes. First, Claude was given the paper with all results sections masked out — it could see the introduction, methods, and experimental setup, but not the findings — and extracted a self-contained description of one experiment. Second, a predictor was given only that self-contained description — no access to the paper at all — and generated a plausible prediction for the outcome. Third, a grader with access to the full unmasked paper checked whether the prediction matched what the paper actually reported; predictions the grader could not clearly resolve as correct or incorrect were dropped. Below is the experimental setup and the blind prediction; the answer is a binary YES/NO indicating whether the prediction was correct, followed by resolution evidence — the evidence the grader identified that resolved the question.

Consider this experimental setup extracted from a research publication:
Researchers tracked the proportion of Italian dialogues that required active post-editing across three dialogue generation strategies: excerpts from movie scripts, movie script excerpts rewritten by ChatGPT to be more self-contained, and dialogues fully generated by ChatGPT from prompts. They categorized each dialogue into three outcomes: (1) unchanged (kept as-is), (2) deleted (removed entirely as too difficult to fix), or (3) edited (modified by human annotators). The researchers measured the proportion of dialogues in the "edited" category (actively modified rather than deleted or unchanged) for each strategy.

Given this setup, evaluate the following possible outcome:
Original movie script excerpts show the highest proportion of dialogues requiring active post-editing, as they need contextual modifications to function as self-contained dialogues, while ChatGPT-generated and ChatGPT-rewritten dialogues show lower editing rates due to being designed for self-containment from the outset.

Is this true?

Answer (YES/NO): NO